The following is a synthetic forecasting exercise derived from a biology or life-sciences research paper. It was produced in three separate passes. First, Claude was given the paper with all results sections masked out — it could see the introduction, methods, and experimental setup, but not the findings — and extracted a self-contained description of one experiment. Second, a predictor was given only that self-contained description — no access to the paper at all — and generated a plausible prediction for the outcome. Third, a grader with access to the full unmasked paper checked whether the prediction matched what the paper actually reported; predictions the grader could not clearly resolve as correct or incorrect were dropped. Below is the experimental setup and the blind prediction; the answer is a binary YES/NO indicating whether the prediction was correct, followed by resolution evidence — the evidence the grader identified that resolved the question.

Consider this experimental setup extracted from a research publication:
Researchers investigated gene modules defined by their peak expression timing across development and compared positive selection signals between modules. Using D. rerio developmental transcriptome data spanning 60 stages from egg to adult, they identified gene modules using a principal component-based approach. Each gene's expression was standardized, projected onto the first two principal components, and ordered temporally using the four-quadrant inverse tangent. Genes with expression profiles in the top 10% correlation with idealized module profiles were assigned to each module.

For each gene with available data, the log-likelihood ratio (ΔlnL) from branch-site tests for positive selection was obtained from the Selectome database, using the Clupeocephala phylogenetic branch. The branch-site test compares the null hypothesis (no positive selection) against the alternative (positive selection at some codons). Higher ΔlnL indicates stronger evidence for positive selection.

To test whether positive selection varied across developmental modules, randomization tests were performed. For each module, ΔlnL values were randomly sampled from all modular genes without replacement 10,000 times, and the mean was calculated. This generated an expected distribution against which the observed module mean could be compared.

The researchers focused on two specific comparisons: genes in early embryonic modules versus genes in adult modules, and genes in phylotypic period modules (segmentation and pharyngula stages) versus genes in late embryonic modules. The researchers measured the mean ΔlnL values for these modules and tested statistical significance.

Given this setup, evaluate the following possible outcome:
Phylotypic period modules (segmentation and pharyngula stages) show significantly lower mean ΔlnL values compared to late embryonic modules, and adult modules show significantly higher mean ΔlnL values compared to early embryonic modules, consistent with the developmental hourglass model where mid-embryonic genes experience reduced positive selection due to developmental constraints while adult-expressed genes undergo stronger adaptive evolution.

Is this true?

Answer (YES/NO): NO